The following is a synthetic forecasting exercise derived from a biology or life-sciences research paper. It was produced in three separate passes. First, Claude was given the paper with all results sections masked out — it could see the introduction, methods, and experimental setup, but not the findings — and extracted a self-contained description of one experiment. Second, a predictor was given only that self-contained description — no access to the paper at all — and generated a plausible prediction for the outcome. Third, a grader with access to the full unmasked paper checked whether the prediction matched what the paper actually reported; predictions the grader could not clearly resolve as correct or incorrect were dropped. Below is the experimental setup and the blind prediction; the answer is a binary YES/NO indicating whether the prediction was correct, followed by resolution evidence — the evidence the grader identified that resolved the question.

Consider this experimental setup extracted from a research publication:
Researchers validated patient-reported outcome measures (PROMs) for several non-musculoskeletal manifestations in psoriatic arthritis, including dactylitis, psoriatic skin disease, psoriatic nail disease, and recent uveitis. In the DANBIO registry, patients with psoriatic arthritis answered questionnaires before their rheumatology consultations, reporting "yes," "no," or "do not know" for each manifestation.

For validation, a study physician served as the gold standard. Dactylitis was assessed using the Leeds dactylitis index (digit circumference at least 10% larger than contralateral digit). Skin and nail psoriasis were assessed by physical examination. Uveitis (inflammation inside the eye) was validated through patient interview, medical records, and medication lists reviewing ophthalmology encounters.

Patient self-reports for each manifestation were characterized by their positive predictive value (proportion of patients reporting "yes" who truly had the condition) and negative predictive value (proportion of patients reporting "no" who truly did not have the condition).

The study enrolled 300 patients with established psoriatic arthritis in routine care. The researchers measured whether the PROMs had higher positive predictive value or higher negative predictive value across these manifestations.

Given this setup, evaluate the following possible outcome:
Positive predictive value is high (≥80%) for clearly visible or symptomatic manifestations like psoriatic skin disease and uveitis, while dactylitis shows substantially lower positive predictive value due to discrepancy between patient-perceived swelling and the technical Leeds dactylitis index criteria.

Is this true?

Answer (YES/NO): NO